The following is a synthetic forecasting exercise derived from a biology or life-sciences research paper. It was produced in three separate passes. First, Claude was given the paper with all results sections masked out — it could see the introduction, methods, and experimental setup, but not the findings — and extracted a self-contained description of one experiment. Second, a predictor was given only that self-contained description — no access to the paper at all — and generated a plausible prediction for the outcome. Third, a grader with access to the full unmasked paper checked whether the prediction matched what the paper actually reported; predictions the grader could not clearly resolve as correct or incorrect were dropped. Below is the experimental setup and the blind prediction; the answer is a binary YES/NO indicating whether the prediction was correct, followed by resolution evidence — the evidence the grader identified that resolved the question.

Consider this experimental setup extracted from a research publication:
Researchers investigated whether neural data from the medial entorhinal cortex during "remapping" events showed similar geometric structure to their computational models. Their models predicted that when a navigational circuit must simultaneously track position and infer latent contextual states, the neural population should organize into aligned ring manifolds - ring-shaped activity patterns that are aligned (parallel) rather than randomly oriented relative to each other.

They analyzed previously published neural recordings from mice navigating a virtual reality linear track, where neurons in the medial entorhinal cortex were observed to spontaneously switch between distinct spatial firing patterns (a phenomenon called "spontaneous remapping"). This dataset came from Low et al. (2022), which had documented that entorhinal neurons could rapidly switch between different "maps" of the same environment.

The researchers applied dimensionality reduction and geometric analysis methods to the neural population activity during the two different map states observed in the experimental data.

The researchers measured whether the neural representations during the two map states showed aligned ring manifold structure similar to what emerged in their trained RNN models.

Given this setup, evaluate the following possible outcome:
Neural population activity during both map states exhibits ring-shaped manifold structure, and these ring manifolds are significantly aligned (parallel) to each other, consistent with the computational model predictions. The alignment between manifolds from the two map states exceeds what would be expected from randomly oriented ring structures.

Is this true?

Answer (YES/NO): YES